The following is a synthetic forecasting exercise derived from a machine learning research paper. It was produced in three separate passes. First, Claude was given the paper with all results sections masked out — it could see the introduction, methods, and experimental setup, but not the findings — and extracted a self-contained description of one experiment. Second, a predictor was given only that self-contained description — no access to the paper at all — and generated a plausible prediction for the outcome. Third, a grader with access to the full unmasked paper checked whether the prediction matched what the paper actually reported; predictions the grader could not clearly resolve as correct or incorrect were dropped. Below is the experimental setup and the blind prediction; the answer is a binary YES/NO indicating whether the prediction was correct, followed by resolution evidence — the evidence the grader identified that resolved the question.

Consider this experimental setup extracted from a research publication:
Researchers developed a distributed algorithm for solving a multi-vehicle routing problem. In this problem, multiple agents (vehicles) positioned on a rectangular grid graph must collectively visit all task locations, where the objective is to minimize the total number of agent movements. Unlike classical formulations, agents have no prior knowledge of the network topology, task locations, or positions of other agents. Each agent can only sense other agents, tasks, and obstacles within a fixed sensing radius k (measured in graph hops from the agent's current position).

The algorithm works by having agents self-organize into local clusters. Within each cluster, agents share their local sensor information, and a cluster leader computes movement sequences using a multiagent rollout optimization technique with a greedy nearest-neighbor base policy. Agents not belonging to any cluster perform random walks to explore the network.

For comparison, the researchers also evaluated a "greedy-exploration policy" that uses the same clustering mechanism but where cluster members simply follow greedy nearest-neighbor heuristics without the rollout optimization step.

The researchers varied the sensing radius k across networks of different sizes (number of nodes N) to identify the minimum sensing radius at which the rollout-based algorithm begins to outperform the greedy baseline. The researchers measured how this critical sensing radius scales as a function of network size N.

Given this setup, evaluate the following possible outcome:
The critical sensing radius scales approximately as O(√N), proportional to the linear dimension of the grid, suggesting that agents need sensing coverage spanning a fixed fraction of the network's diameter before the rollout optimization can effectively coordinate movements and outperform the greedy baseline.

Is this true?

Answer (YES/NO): NO